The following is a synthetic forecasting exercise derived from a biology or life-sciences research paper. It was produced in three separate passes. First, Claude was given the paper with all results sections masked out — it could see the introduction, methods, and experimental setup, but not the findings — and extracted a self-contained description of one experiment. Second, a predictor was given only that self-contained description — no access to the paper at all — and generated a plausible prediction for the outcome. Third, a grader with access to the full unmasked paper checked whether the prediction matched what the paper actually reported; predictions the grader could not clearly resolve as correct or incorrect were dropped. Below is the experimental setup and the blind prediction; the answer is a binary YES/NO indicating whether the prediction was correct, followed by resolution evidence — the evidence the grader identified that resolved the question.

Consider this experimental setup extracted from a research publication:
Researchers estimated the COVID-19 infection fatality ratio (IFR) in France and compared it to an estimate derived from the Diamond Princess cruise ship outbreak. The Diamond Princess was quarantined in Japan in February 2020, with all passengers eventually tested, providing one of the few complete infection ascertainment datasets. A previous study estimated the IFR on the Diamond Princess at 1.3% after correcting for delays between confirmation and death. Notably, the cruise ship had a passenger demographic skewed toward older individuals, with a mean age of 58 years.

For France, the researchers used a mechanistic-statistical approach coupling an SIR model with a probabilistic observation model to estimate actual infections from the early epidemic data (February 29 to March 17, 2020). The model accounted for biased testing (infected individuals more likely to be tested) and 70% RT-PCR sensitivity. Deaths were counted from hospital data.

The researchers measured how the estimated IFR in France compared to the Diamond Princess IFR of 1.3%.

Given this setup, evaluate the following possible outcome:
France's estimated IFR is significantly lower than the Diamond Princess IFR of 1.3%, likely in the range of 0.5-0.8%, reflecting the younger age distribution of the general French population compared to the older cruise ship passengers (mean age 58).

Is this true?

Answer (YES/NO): YES